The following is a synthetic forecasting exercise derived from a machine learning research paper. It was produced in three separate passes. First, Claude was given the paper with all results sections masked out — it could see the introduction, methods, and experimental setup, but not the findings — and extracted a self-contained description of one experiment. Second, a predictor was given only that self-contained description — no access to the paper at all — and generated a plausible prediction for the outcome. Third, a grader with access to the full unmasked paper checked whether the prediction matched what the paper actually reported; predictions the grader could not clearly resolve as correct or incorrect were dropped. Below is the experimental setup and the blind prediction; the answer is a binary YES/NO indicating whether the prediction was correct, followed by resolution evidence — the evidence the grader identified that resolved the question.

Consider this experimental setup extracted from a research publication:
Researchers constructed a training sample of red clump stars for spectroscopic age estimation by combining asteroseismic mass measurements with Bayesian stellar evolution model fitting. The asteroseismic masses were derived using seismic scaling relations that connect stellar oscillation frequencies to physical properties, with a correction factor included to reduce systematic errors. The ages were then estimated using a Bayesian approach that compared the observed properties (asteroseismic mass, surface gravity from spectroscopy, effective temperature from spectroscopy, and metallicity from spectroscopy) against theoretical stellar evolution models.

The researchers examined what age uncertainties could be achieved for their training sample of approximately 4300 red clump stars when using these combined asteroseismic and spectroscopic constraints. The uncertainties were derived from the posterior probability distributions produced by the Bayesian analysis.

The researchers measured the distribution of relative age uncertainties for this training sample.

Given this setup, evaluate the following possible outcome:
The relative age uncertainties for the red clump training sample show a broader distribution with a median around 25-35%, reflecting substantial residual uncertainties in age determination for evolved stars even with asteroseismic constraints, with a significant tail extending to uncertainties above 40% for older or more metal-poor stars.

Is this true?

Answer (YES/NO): NO